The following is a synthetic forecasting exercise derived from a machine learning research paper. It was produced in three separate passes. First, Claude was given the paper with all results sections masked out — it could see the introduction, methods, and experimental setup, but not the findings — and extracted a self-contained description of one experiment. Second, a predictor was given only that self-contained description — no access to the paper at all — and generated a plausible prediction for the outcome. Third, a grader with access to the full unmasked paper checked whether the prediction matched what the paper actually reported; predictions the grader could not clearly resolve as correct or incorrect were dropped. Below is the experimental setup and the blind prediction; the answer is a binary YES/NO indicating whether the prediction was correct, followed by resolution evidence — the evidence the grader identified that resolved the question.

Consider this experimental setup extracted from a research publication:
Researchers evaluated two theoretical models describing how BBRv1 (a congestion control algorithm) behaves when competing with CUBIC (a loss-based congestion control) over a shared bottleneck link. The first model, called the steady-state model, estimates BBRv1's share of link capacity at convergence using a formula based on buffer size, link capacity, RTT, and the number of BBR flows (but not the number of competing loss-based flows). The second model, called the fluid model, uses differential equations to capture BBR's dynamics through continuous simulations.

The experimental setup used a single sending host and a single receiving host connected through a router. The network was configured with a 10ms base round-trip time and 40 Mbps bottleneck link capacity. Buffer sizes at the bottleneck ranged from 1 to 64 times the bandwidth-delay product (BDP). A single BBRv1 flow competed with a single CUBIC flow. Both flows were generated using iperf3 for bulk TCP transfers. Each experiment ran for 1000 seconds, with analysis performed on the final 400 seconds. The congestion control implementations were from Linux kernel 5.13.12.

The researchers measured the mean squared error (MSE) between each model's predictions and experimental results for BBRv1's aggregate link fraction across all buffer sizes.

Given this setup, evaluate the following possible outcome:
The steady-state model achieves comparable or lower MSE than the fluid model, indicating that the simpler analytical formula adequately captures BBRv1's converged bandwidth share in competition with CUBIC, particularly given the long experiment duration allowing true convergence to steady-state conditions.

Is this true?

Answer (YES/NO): YES